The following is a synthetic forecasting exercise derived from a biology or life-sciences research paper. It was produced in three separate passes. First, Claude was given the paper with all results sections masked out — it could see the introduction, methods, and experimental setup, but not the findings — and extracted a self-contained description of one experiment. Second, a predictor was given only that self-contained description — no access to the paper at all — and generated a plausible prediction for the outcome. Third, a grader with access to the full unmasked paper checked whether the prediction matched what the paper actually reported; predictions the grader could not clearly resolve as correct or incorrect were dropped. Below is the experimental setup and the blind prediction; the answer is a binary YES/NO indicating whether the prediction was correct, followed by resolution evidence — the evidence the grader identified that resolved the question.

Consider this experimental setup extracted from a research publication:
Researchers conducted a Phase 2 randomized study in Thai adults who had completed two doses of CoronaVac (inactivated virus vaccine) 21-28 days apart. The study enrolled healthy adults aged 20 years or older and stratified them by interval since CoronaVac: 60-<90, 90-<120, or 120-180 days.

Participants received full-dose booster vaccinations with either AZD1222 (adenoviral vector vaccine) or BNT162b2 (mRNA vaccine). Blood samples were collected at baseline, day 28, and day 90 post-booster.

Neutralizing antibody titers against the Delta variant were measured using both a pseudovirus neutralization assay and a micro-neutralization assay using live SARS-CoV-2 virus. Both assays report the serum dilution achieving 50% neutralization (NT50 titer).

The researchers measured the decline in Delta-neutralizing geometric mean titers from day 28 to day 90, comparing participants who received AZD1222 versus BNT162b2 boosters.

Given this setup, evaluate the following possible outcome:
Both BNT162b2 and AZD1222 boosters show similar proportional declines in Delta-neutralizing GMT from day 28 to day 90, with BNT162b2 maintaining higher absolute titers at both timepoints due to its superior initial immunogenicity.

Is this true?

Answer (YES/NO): NO